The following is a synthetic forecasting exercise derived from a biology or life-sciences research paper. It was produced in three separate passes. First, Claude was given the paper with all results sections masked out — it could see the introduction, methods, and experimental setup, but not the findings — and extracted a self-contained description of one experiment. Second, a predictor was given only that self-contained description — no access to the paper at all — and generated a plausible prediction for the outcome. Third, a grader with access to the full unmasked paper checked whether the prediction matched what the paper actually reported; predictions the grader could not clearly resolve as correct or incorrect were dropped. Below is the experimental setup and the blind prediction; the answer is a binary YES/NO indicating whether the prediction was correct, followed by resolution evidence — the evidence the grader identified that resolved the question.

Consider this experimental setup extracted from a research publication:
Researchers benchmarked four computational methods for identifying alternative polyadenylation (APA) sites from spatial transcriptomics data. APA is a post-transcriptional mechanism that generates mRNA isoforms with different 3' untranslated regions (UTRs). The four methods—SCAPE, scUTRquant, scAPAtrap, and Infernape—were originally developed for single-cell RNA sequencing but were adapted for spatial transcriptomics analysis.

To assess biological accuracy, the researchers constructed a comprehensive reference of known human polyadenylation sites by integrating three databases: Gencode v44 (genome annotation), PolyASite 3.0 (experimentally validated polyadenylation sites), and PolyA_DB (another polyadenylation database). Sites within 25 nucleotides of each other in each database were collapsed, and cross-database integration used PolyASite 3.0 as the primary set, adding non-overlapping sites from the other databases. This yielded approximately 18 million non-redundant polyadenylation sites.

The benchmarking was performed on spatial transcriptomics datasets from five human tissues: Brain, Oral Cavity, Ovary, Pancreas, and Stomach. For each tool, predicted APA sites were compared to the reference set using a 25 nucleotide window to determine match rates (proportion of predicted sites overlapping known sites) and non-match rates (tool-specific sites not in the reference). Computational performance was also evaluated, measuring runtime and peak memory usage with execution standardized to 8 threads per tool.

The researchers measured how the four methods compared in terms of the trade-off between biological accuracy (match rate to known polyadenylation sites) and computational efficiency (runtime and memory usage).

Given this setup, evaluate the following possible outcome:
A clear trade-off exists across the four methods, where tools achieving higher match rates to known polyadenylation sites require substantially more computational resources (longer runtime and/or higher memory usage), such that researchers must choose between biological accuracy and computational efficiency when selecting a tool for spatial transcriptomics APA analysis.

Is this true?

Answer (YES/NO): NO